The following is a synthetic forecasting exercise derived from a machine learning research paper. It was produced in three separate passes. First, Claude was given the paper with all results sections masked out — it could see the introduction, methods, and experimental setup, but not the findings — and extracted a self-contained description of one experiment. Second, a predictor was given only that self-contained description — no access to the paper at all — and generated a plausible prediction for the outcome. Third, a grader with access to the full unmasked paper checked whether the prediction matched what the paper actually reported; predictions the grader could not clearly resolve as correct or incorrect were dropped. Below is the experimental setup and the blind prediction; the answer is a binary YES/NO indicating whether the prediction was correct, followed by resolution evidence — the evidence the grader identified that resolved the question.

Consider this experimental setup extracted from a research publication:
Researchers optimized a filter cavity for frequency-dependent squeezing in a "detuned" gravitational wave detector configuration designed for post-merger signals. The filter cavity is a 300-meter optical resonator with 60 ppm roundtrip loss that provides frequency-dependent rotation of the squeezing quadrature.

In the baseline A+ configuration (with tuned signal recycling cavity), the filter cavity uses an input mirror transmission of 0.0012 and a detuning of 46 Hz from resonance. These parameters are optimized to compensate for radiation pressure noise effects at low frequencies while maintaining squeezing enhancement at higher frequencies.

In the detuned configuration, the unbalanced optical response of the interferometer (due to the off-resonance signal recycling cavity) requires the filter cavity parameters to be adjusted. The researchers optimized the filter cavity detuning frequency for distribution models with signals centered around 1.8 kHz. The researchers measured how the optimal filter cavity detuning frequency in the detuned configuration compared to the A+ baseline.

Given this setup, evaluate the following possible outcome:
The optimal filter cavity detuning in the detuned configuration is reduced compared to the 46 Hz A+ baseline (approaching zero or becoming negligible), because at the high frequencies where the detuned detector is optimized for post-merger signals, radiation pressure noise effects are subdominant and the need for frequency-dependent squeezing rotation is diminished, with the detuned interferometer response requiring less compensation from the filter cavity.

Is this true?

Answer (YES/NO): NO